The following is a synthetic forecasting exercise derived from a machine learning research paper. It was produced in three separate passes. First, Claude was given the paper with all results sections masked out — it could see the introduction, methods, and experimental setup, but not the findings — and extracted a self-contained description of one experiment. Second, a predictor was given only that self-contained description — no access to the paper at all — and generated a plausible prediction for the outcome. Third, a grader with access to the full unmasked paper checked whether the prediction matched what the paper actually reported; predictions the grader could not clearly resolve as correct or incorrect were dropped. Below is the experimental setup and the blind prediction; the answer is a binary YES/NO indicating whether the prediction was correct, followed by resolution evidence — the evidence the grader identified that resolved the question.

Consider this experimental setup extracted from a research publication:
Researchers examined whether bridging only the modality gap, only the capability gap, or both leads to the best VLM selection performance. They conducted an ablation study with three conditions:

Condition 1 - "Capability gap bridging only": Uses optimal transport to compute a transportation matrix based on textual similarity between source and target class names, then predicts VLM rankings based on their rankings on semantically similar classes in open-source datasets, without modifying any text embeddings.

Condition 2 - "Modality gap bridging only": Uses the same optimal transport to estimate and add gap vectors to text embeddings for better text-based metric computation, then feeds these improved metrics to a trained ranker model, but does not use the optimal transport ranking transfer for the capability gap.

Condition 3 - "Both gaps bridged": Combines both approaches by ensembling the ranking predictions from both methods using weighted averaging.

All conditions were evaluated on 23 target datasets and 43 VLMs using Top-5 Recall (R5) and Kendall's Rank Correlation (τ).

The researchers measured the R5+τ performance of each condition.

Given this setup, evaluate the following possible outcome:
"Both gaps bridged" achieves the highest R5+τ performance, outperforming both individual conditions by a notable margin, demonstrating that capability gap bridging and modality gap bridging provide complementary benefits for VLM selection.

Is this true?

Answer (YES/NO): YES